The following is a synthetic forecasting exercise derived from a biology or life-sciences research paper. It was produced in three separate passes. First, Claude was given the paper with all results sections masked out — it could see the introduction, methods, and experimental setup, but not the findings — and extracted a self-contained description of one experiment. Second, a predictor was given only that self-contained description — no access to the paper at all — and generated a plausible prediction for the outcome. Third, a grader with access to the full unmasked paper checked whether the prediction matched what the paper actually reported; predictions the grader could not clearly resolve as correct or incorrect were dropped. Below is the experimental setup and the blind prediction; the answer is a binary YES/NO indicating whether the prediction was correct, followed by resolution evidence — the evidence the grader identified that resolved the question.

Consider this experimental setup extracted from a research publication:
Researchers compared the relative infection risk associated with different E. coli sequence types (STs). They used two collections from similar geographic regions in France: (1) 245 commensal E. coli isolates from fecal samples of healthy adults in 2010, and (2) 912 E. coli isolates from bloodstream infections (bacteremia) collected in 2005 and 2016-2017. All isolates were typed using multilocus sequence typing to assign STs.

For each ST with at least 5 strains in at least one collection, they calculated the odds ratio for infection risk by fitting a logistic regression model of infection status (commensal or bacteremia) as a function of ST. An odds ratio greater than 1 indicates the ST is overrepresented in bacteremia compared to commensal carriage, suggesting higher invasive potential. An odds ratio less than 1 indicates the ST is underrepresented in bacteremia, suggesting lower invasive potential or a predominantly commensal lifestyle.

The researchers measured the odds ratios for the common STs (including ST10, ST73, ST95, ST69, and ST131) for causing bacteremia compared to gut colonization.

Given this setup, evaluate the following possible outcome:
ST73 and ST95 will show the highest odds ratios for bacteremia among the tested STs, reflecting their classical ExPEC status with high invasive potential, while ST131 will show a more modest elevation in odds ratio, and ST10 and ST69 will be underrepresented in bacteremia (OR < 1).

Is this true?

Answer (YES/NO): NO